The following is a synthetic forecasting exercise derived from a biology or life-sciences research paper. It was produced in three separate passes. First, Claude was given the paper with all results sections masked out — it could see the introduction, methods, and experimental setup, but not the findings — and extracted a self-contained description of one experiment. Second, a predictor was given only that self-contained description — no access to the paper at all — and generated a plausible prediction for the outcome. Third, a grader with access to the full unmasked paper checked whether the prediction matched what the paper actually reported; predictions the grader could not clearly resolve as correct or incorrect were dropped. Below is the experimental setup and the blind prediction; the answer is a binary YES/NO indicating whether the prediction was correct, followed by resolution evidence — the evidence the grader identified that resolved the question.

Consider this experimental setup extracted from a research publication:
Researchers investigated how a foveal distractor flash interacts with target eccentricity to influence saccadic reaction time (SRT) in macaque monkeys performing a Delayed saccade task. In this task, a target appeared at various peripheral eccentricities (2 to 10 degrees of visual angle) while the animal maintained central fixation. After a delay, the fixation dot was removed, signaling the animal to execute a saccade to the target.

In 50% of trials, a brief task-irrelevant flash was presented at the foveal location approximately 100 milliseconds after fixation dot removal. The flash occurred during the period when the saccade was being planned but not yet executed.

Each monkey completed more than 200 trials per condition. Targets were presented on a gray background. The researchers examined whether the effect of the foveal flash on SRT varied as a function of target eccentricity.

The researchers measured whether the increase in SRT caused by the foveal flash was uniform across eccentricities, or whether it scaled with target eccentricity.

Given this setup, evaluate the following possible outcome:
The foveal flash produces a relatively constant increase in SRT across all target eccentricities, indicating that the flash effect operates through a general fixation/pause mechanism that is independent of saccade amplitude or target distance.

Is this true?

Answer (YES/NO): YES